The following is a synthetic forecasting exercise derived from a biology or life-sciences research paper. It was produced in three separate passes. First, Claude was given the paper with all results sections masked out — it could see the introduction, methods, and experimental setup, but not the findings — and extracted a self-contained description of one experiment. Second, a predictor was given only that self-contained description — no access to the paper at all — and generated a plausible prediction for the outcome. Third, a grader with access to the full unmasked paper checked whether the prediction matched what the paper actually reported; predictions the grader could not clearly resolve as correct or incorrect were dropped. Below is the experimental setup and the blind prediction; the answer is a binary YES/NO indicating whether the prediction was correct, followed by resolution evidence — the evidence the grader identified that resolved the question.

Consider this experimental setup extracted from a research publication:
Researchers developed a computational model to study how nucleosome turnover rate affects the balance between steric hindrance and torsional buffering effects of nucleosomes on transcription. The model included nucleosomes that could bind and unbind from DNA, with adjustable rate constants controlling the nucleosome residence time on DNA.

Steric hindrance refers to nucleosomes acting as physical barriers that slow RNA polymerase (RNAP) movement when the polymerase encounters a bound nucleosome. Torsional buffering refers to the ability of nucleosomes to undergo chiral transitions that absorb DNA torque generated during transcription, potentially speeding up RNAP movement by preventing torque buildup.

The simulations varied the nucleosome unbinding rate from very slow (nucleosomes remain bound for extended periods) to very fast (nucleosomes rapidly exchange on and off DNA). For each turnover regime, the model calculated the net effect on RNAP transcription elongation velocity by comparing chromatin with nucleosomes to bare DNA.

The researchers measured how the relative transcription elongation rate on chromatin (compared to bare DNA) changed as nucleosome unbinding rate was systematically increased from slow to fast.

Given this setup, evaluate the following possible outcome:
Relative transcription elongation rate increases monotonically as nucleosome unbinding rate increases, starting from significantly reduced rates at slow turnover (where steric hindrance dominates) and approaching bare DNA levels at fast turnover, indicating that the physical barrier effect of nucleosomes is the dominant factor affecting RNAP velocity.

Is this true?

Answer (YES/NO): NO